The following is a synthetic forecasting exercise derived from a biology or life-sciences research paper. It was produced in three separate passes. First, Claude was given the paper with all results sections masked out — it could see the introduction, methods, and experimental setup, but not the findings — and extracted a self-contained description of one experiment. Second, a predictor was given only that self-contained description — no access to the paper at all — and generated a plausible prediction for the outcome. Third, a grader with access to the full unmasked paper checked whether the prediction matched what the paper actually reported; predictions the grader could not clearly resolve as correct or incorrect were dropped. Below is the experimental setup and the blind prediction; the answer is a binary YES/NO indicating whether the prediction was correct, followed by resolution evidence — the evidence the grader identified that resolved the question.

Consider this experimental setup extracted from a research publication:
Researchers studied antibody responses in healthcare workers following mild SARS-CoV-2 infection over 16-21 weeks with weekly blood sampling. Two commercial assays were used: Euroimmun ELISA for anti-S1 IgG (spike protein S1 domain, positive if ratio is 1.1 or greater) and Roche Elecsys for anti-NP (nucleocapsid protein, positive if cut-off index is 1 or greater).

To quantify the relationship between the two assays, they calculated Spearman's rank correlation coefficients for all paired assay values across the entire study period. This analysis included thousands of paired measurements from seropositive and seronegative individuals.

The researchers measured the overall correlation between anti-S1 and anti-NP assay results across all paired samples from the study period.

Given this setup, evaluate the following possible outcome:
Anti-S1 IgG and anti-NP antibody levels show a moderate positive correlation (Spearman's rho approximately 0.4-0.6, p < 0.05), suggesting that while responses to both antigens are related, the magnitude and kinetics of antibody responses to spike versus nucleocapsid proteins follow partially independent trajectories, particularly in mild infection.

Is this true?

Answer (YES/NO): YES